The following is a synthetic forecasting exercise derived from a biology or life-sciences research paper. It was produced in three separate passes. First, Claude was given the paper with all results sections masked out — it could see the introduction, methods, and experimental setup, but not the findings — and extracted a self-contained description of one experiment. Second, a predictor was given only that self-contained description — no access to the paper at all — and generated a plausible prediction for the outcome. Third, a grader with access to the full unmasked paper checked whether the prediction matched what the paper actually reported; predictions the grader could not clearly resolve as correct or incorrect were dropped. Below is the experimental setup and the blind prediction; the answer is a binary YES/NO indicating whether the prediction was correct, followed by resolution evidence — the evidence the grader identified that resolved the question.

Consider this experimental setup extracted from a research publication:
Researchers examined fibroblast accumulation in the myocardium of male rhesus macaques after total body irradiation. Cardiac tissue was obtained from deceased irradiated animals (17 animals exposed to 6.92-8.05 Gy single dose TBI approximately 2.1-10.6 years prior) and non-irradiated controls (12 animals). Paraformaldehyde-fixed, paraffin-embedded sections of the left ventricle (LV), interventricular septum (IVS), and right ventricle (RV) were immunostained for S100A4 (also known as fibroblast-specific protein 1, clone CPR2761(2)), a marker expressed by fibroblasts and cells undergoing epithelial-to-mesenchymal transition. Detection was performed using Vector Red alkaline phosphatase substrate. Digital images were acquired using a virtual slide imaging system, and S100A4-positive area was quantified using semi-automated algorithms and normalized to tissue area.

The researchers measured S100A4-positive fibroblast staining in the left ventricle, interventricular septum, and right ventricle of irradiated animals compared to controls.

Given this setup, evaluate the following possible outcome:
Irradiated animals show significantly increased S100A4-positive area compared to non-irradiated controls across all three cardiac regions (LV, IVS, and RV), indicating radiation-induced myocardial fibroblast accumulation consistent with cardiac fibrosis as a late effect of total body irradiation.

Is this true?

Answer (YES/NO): YES